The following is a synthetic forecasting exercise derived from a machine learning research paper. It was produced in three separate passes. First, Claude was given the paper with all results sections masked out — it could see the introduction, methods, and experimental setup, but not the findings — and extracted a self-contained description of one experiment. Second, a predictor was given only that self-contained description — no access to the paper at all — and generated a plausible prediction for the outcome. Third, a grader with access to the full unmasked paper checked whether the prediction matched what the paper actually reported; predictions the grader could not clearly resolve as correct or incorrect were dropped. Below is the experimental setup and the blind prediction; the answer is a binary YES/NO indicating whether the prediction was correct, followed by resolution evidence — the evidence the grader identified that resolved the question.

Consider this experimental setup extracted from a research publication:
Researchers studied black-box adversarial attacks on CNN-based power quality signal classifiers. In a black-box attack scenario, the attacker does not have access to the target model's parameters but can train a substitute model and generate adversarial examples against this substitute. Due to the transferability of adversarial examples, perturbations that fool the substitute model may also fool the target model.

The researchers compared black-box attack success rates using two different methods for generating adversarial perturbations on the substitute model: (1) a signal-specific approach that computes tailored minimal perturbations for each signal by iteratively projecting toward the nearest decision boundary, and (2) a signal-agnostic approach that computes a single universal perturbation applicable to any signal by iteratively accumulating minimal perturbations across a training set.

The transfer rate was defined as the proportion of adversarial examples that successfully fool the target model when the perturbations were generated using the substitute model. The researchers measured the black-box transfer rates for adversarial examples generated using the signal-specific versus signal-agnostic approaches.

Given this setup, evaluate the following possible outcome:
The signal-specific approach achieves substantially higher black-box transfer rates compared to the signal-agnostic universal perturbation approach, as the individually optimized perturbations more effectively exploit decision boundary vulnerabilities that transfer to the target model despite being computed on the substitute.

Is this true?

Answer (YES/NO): NO